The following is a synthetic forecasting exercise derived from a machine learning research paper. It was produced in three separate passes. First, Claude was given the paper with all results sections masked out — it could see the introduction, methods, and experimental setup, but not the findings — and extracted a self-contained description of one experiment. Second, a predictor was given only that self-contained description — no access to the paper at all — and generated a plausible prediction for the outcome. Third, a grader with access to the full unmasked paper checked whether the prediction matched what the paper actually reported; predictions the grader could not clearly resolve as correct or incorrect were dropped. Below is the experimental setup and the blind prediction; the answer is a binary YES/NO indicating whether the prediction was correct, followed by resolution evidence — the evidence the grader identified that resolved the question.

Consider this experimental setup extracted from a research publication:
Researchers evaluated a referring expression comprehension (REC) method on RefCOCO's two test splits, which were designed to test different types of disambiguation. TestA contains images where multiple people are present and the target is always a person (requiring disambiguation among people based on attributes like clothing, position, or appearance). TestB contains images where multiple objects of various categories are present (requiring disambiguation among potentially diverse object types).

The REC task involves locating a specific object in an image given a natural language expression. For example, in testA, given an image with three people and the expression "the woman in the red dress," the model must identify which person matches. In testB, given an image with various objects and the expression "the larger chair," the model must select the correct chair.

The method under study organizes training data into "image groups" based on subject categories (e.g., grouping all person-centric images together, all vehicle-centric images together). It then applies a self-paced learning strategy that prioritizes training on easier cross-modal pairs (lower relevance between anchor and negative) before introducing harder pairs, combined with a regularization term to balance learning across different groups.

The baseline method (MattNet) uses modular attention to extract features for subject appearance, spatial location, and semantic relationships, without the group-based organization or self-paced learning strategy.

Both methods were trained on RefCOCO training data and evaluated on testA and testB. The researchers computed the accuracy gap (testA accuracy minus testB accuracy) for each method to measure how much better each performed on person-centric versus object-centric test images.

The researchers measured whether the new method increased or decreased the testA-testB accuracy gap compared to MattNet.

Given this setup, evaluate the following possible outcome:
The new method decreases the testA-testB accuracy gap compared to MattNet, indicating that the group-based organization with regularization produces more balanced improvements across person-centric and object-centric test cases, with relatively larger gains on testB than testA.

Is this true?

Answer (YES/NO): NO